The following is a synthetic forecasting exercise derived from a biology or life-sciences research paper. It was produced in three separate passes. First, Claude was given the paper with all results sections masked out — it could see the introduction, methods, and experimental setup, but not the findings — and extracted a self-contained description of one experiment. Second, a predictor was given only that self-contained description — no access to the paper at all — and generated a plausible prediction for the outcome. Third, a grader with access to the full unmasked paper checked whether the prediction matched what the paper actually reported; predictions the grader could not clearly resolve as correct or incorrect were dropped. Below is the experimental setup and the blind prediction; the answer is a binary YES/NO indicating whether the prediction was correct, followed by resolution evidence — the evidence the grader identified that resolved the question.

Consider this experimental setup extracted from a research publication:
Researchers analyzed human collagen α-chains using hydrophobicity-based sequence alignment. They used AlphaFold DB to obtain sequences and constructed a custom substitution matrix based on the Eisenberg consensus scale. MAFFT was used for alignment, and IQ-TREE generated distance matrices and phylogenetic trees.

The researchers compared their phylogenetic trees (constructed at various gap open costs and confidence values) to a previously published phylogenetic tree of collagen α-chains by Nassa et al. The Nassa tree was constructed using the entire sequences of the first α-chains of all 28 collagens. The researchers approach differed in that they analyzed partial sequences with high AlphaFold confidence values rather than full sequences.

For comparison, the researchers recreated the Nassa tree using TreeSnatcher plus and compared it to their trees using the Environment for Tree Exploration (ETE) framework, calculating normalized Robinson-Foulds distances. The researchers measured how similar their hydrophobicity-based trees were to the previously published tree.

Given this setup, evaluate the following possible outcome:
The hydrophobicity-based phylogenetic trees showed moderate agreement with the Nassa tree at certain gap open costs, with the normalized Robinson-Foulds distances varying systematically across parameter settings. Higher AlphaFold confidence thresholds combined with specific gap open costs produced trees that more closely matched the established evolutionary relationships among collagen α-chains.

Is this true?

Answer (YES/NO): NO